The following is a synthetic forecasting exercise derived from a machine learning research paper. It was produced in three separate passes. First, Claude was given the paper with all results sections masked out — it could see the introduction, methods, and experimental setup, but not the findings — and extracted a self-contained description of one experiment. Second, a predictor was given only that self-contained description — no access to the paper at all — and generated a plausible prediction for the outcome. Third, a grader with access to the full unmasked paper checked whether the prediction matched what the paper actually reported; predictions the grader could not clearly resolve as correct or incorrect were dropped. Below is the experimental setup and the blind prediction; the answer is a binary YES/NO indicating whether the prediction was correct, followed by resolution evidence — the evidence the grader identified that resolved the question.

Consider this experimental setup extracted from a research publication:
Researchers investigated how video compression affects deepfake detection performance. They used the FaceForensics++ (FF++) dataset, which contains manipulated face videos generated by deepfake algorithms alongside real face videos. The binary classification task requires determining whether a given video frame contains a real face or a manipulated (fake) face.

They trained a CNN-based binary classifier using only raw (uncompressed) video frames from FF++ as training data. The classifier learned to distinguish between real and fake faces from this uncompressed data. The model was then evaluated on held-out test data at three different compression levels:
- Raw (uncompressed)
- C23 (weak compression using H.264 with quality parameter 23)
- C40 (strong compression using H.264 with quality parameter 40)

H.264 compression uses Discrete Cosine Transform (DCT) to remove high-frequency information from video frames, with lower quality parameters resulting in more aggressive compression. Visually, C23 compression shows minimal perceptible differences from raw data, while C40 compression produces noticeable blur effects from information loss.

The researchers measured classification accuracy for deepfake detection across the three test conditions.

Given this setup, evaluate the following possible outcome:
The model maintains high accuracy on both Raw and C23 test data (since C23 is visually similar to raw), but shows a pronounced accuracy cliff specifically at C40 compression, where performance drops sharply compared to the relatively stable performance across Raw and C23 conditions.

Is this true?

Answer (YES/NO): NO